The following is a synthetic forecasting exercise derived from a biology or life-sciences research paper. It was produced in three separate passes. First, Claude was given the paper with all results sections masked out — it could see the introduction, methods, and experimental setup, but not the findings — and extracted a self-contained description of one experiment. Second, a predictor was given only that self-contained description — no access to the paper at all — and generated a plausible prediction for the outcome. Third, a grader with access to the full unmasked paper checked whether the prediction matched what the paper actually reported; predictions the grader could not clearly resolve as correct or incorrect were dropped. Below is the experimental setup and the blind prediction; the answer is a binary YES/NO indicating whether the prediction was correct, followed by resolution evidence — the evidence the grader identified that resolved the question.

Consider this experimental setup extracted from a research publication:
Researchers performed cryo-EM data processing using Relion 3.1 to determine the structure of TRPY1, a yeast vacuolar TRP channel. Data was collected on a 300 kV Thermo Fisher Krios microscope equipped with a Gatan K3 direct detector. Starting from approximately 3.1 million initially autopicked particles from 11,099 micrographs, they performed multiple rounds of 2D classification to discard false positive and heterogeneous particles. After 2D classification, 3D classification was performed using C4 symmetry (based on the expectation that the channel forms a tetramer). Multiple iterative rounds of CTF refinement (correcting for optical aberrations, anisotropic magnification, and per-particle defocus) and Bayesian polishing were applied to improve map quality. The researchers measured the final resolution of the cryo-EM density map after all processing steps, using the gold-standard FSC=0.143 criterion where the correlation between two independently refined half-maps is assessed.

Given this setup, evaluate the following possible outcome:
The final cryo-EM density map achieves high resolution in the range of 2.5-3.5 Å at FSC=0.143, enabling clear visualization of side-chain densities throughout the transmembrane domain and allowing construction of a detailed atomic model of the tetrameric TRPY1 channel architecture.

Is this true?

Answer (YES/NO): YES